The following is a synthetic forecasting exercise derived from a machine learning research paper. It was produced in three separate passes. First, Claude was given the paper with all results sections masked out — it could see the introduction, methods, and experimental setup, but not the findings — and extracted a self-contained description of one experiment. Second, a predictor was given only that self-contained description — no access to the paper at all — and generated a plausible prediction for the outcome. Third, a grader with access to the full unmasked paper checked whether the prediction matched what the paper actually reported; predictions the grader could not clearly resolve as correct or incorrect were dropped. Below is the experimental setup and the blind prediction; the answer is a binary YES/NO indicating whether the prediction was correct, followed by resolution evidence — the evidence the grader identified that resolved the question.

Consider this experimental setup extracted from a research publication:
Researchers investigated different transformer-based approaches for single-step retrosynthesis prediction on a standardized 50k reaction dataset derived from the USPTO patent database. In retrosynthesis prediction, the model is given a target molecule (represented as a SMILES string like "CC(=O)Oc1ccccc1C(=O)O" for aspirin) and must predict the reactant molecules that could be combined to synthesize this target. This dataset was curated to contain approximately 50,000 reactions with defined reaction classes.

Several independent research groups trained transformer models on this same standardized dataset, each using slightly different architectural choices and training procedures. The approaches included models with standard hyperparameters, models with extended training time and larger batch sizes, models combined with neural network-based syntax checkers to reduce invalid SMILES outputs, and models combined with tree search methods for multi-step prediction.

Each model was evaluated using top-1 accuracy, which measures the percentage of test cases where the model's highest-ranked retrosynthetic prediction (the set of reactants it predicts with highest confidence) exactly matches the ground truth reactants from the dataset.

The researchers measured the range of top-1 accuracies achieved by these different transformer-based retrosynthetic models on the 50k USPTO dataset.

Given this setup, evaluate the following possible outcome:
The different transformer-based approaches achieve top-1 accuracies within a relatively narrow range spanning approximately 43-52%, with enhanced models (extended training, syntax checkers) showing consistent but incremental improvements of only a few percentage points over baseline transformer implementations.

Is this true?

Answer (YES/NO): NO